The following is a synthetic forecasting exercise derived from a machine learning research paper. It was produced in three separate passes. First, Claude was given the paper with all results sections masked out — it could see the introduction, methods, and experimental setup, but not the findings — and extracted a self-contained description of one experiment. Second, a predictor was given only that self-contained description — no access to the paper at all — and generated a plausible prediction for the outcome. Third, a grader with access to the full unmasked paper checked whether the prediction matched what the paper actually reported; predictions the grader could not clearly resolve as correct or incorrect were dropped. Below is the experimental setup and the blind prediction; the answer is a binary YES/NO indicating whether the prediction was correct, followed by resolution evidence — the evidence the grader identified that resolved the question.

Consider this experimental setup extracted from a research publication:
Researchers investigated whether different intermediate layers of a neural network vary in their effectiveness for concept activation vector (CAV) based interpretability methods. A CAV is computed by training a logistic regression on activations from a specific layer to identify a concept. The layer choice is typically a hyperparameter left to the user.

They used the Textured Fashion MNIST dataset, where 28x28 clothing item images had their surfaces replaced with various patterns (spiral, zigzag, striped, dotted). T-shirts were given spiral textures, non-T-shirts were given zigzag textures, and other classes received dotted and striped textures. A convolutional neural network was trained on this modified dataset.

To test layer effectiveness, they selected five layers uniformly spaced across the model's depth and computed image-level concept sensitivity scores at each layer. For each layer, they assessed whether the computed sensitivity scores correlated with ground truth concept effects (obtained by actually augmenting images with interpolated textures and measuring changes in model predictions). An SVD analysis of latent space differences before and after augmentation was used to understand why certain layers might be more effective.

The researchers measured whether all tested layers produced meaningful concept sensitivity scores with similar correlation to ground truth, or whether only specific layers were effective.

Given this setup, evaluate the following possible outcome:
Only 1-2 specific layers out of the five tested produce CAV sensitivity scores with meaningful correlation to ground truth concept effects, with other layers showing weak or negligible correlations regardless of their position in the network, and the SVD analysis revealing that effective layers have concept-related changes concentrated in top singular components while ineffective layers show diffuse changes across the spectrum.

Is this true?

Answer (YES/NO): NO